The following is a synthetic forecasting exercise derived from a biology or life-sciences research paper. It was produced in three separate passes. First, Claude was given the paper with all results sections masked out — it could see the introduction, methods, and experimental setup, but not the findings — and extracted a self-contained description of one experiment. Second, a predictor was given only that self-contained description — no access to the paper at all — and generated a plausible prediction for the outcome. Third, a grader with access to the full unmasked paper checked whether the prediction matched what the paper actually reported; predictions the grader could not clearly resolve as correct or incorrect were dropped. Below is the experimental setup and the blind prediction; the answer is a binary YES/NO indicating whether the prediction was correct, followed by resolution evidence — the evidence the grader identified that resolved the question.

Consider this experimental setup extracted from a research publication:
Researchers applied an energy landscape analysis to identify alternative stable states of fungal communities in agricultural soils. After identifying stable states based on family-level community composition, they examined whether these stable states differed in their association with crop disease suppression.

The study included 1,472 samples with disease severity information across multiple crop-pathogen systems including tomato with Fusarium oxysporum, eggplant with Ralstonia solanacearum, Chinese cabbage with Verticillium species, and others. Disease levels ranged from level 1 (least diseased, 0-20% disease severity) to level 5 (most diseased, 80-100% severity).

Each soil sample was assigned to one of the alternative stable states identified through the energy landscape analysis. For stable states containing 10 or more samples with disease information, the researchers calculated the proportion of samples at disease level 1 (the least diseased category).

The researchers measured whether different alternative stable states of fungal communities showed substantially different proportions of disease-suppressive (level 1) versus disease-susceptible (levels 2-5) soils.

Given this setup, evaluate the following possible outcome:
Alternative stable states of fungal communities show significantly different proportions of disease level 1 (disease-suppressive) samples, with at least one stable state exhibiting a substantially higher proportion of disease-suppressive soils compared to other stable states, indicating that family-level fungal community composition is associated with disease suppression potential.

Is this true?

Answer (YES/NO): YES